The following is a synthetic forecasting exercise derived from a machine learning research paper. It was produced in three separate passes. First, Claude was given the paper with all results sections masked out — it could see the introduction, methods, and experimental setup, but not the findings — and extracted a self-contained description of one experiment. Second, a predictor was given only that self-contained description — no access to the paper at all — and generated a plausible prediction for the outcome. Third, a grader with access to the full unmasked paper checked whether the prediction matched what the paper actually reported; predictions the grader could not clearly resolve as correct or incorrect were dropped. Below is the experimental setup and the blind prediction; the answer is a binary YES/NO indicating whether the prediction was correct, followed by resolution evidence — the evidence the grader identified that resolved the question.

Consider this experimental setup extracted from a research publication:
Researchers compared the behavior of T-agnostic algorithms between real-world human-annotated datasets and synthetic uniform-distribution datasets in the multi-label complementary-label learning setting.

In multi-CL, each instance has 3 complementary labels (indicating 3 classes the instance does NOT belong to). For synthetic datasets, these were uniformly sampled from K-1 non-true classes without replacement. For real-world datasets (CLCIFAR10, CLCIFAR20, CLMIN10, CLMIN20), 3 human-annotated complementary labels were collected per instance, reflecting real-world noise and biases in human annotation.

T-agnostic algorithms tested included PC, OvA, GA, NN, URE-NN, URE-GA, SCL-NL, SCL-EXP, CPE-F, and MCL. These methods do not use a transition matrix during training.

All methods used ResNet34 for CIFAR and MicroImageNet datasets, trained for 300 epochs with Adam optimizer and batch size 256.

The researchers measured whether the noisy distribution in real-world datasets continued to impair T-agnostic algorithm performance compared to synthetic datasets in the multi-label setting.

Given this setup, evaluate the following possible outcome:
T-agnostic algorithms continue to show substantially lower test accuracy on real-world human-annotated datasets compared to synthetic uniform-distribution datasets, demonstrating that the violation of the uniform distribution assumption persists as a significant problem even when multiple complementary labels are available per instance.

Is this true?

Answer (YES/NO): YES